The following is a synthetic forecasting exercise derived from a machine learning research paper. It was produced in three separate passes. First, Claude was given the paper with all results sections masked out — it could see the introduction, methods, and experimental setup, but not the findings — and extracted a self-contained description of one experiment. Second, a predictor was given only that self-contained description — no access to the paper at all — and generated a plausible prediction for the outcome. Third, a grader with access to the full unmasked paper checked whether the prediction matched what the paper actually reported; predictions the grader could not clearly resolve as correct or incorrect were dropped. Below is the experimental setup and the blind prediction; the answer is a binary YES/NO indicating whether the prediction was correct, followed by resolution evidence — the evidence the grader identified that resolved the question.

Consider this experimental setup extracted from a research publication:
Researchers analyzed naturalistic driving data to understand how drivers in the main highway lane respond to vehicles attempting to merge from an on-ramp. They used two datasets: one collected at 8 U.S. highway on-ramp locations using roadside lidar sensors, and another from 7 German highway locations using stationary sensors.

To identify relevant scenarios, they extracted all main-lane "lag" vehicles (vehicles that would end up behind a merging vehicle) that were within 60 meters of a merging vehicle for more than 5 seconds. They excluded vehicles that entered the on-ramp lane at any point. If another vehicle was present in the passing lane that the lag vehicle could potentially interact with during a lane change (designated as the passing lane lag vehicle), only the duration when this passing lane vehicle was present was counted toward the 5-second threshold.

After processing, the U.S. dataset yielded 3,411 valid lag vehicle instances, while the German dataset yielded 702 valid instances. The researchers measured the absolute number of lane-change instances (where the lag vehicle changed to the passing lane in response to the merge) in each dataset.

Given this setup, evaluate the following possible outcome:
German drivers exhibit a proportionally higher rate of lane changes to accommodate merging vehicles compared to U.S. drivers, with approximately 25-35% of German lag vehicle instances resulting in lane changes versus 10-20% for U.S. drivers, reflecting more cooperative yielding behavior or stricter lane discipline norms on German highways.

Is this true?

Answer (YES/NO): NO